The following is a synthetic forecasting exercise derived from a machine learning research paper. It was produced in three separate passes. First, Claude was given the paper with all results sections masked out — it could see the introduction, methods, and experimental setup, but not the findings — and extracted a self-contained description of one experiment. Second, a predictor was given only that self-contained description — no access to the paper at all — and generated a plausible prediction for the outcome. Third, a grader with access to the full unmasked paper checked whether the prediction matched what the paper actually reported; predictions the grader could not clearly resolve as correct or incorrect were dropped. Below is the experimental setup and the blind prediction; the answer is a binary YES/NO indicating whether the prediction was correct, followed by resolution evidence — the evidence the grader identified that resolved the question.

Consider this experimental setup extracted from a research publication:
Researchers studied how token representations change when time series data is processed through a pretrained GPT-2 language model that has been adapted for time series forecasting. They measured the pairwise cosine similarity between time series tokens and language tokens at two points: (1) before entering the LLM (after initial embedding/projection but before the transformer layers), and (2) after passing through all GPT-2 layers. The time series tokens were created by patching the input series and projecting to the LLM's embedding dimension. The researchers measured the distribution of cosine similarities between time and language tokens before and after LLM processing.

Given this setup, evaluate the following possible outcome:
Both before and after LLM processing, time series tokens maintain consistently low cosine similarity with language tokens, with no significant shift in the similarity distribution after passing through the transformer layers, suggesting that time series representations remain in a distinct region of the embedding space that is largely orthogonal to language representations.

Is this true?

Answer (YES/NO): NO